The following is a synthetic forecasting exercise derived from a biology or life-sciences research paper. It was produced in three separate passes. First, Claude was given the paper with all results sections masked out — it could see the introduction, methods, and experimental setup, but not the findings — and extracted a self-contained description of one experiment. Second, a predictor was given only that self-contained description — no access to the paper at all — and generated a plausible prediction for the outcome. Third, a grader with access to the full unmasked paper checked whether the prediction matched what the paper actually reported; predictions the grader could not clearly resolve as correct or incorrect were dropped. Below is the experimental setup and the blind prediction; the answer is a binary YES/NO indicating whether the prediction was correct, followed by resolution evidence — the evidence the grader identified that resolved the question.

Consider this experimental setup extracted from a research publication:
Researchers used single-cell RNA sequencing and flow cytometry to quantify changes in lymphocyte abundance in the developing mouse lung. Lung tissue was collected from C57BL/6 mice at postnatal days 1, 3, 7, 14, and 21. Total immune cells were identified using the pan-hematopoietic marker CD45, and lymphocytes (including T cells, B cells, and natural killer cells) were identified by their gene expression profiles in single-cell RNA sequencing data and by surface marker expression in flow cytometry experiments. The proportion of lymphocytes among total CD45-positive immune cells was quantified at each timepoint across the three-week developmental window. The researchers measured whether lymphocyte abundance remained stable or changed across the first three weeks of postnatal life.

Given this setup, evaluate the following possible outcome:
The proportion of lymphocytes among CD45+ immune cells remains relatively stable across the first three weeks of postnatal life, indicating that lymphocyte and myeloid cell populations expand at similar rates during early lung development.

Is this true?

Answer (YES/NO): NO